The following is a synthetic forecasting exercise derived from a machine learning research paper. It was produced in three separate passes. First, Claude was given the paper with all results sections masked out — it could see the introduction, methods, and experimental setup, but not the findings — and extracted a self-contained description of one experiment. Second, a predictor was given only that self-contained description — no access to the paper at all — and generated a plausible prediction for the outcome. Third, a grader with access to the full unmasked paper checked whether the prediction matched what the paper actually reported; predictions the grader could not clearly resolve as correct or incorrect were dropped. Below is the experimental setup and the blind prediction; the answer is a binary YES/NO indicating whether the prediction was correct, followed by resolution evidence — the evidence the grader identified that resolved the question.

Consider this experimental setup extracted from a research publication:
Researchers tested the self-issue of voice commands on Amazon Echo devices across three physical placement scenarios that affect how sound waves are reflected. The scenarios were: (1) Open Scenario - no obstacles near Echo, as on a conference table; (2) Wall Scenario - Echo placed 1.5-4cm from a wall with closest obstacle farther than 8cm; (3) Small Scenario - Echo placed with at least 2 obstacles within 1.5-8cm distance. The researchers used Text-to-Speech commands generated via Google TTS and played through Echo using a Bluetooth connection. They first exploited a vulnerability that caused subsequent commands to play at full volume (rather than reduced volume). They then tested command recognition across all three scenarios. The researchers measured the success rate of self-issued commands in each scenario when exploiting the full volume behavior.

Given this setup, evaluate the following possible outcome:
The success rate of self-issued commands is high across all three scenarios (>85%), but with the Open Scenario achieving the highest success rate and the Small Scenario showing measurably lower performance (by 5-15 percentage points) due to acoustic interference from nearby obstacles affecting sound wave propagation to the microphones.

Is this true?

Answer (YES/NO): NO